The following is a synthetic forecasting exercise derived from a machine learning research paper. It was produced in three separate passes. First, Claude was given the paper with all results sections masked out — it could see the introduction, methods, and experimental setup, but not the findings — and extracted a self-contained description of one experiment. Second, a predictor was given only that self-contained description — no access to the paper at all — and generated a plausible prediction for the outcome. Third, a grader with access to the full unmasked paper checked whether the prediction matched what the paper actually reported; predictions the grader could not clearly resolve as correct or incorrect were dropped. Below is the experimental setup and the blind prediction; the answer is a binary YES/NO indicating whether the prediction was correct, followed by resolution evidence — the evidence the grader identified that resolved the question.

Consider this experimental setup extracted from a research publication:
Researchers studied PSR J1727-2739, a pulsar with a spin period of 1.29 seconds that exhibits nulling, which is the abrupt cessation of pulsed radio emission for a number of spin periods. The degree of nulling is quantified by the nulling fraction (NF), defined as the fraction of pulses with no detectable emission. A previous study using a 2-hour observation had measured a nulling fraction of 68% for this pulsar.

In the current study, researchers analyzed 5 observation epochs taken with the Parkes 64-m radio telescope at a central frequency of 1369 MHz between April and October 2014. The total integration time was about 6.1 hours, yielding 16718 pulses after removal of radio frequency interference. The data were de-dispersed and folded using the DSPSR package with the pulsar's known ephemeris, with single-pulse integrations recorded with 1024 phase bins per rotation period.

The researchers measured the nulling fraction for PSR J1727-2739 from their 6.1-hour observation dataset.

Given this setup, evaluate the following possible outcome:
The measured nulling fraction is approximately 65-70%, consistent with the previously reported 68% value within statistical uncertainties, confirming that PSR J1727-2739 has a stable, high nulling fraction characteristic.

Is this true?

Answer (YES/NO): YES